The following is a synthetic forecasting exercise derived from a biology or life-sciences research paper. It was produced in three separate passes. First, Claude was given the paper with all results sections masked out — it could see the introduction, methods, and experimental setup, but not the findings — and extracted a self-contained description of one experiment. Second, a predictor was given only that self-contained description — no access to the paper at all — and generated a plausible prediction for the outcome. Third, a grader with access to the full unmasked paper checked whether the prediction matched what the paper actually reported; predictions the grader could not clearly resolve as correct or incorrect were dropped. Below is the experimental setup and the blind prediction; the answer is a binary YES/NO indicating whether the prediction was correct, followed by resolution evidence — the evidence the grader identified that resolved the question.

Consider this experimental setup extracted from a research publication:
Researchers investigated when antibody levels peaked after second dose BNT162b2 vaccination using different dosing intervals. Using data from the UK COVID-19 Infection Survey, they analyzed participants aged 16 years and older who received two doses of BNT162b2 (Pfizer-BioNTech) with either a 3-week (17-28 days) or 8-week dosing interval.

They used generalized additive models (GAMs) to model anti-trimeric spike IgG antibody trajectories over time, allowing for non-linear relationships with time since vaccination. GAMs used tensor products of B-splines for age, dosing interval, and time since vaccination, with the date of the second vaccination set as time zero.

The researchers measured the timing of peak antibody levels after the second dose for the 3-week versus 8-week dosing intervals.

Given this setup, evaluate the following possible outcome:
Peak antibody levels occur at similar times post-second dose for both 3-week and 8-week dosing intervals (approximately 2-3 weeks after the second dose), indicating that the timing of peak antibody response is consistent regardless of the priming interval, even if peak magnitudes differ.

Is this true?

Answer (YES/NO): NO